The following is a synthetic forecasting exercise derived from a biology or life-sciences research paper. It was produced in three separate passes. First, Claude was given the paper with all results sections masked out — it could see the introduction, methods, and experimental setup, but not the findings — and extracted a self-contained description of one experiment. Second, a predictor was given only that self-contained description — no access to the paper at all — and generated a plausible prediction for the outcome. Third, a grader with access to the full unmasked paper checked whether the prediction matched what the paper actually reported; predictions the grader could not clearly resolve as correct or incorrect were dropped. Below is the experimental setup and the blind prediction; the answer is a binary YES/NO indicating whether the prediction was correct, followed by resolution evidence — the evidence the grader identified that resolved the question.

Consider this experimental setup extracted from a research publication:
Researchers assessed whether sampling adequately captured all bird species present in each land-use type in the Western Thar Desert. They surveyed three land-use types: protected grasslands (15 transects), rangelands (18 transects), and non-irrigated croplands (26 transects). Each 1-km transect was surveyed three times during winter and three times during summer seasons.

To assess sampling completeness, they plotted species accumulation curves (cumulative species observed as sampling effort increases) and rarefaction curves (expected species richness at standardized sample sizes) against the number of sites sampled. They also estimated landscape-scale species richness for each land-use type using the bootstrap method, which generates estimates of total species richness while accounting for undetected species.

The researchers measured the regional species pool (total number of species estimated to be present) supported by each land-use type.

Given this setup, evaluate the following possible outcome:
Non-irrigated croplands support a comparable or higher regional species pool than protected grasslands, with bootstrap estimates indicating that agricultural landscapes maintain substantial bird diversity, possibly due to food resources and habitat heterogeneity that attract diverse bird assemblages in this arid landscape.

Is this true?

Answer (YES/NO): YES